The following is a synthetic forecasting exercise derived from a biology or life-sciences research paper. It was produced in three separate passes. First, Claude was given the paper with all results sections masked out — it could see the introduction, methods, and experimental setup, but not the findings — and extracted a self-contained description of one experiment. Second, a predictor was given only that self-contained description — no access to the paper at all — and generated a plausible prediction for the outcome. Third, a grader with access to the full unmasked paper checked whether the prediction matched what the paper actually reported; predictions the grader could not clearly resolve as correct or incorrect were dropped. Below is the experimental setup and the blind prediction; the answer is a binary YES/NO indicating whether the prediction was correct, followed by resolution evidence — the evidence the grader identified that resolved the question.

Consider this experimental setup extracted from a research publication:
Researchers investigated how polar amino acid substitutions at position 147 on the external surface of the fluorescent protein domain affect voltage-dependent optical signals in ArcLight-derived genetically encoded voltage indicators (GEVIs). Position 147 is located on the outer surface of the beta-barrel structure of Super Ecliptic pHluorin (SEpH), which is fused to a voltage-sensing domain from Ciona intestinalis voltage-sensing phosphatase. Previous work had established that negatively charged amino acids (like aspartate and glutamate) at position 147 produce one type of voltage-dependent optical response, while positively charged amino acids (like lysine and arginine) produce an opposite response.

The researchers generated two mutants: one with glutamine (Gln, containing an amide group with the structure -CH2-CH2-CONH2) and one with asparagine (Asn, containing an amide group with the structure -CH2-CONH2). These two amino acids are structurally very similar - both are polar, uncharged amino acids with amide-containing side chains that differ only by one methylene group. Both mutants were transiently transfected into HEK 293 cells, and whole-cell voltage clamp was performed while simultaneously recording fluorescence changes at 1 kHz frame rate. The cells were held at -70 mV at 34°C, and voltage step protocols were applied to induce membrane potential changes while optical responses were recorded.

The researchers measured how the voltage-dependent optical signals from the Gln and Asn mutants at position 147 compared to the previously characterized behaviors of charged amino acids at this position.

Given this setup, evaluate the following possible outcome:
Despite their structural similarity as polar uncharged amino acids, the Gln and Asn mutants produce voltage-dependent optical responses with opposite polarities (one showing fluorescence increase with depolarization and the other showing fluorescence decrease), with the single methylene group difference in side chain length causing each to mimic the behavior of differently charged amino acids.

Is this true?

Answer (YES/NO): NO